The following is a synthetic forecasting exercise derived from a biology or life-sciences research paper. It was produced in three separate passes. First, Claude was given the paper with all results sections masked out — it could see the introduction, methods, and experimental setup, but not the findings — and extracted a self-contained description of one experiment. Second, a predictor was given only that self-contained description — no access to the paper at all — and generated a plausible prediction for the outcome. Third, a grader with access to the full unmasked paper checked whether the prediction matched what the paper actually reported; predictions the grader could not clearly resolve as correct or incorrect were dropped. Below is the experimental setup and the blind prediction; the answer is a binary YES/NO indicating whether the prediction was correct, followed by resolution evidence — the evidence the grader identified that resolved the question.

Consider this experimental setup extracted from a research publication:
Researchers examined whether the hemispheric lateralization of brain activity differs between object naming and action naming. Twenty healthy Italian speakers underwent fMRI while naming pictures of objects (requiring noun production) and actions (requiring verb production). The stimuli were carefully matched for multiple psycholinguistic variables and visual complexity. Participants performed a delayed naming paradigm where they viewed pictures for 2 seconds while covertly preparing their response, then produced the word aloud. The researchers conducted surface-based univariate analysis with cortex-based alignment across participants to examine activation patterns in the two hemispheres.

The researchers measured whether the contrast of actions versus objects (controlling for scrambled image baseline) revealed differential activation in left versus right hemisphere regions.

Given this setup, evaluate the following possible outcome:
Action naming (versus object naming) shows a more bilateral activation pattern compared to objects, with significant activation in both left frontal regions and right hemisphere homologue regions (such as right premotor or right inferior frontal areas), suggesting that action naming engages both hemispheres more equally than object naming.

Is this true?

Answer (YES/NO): NO